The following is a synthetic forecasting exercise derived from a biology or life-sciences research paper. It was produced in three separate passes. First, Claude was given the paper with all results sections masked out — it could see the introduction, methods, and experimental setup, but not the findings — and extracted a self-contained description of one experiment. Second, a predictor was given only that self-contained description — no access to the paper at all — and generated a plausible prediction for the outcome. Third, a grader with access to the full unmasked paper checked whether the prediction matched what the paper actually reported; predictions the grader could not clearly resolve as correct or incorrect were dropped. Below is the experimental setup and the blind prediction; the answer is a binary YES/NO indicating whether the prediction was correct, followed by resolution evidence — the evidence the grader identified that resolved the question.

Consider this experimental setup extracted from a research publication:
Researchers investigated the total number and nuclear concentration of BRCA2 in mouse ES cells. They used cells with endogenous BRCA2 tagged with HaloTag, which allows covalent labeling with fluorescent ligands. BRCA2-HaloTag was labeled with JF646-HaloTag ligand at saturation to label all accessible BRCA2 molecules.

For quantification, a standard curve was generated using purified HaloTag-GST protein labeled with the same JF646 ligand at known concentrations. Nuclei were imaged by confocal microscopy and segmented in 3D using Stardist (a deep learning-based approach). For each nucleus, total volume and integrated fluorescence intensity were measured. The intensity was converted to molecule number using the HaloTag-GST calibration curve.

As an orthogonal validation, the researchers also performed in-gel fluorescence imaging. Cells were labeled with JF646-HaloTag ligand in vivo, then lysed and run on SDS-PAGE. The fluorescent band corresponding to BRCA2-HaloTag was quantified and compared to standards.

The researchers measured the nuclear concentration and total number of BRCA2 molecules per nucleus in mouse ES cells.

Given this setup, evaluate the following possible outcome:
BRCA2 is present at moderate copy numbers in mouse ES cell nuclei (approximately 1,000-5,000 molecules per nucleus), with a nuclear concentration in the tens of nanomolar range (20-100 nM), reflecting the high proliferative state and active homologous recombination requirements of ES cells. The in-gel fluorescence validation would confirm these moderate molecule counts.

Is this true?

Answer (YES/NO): NO